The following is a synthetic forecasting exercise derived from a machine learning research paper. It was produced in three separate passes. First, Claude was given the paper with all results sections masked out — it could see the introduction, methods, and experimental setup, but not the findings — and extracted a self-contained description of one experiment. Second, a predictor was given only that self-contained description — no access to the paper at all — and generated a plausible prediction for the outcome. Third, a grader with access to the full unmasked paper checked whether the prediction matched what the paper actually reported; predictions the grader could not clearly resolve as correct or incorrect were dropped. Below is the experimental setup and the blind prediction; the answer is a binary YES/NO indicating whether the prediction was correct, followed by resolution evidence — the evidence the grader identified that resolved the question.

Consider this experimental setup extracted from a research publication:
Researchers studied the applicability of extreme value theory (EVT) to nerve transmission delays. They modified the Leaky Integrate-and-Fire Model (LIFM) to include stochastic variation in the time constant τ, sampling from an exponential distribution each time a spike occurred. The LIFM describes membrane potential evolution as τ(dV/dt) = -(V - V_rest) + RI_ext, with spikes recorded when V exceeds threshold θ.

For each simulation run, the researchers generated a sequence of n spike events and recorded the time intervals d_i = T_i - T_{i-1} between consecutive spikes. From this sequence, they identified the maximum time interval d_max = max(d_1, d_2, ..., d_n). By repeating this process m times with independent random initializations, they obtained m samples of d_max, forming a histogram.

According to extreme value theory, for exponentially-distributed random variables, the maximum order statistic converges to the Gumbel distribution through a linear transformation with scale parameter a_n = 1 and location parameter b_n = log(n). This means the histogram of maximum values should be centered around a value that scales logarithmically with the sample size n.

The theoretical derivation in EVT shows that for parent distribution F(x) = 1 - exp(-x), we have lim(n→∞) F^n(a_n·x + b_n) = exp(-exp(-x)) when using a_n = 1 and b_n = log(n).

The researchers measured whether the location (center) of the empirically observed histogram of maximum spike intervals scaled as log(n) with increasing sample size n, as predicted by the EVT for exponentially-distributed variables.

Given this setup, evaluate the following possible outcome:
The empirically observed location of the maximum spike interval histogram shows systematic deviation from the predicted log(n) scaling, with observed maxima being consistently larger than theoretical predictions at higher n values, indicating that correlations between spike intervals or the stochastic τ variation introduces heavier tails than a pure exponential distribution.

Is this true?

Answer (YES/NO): NO